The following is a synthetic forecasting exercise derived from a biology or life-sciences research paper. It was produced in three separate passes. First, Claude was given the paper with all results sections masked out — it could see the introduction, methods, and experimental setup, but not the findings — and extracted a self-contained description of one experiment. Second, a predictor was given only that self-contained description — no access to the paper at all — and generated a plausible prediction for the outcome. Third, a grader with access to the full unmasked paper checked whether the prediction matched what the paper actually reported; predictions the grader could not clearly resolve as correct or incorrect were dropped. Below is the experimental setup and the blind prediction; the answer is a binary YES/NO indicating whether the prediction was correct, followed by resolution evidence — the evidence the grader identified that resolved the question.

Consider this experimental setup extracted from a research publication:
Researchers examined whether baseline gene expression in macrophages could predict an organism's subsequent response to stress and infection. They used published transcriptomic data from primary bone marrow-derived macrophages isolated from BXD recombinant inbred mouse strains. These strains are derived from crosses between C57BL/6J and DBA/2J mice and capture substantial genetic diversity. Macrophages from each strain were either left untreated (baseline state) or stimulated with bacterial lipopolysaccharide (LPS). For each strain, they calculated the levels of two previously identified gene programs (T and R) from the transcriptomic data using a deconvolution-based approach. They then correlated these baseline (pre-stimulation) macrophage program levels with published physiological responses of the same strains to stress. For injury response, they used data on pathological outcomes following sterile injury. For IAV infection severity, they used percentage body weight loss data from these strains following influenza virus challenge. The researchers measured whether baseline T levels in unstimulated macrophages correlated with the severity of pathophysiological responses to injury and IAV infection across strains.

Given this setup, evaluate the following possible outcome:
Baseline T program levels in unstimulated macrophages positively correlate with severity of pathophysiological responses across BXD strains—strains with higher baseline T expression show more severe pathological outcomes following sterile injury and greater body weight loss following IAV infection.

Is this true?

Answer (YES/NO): NO